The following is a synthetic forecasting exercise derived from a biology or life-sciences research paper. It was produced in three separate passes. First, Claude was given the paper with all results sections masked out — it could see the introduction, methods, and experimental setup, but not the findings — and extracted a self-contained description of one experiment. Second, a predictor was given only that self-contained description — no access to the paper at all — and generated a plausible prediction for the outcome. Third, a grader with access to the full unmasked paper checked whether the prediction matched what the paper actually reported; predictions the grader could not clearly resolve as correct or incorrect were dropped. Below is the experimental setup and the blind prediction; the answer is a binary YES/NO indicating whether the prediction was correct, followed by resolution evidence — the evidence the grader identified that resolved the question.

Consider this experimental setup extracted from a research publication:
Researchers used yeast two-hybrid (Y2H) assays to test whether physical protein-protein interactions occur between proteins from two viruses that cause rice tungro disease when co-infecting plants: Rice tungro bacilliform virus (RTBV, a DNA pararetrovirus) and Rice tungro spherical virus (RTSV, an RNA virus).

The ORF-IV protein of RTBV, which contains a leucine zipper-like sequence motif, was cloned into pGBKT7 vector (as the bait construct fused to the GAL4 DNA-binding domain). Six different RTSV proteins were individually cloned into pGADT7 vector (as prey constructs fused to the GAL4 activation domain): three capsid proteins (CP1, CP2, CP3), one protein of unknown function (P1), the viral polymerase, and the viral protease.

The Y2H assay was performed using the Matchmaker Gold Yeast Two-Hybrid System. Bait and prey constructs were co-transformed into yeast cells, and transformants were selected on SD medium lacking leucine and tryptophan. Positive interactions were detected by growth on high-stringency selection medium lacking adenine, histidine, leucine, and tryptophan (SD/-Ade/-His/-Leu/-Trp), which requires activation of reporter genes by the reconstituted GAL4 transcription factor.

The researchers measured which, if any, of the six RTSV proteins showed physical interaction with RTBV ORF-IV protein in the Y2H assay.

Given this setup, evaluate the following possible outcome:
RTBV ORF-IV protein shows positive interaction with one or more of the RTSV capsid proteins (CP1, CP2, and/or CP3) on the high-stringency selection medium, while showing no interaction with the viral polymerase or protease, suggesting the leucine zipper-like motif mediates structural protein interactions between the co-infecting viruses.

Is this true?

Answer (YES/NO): YES